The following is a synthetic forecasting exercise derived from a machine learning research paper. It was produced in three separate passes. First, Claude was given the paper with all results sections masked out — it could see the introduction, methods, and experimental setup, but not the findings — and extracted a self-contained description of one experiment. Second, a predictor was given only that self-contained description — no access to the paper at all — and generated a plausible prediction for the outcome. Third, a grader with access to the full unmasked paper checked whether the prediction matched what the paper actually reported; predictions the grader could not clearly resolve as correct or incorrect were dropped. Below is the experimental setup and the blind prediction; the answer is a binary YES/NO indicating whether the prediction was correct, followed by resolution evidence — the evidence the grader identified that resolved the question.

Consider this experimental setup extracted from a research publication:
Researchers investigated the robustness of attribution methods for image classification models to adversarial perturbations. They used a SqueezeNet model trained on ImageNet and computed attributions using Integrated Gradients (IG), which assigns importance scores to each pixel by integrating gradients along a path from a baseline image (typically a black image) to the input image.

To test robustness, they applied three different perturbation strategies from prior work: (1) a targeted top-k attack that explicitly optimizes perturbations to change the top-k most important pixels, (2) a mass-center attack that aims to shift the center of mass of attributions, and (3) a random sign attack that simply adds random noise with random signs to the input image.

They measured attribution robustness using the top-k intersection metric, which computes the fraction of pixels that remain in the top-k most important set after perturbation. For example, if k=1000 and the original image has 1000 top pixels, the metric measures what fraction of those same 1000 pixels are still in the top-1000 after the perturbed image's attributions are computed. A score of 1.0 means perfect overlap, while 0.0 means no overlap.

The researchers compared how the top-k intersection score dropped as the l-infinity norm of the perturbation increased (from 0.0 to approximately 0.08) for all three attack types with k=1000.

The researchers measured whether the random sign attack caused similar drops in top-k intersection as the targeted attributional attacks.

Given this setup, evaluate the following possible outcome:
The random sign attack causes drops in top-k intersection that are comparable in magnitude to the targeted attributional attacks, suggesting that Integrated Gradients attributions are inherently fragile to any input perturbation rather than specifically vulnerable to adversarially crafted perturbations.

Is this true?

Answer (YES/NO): YES